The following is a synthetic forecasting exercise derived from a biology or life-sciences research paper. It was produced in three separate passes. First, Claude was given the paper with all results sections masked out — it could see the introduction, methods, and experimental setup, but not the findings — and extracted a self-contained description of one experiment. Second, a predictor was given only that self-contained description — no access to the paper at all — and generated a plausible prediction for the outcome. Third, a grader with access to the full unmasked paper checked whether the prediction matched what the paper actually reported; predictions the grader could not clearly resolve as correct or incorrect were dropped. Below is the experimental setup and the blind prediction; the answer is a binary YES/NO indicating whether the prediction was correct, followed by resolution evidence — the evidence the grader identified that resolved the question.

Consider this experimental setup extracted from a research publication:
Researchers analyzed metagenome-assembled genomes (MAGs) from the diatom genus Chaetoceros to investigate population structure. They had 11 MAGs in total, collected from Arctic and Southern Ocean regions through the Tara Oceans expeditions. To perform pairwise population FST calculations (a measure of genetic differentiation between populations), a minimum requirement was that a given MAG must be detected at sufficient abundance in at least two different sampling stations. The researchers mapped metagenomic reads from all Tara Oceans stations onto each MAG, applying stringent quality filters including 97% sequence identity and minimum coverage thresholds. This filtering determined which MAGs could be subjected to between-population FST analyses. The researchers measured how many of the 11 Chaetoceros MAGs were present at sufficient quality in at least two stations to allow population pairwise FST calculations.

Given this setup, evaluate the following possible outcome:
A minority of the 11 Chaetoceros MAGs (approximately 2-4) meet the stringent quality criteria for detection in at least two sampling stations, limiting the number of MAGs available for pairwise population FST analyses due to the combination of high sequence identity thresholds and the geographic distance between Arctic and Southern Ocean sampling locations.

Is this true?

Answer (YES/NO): NO